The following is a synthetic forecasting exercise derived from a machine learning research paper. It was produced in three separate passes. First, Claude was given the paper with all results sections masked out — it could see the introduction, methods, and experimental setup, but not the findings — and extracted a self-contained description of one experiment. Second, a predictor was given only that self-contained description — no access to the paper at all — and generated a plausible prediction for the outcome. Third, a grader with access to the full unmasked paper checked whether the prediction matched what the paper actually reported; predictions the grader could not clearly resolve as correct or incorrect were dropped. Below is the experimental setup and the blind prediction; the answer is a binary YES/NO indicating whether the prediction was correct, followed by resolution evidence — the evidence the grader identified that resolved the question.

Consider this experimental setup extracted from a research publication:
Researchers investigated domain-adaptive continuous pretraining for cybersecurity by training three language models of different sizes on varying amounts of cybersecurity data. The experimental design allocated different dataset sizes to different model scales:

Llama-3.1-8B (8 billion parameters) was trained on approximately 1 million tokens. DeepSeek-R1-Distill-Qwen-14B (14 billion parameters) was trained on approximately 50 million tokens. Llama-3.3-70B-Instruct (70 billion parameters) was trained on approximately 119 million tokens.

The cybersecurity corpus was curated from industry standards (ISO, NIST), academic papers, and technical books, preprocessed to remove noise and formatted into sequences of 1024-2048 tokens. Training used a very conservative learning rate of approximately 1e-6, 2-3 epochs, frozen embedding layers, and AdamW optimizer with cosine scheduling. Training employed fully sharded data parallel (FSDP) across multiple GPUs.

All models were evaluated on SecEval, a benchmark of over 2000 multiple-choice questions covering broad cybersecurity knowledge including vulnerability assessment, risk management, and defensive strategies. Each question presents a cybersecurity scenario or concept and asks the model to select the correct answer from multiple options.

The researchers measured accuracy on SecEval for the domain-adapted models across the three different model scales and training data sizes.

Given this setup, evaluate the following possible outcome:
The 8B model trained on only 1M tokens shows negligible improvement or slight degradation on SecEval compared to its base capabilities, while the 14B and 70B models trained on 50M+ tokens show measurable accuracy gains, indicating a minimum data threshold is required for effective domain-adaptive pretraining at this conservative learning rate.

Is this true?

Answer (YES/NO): YES